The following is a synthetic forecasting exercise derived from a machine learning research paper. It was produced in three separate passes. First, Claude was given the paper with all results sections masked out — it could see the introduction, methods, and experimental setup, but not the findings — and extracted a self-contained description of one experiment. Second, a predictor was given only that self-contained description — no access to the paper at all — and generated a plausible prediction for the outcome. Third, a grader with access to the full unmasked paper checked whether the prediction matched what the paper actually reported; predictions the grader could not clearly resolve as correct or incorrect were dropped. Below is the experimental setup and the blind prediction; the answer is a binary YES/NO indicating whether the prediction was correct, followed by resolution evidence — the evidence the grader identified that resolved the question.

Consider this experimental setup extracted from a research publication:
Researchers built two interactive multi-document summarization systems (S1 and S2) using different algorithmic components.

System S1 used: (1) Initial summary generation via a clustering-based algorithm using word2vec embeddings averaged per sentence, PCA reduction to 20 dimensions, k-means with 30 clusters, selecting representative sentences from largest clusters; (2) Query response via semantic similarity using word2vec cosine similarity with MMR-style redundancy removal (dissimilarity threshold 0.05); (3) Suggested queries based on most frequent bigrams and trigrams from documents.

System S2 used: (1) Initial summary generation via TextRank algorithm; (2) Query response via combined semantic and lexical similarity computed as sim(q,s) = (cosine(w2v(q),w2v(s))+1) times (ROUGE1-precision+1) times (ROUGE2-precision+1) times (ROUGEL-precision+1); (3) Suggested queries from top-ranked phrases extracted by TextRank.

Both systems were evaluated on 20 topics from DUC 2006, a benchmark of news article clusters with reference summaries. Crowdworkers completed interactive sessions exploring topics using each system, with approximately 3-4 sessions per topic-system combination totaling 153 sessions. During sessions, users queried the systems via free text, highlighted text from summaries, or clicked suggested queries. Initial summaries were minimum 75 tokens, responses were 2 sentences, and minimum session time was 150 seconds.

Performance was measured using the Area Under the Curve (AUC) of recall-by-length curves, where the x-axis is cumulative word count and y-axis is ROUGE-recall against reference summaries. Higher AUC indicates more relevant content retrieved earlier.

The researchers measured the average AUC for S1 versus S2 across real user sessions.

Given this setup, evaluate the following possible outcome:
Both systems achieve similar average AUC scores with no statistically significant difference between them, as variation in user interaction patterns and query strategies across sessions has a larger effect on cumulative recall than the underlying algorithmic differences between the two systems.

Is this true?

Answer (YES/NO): YES